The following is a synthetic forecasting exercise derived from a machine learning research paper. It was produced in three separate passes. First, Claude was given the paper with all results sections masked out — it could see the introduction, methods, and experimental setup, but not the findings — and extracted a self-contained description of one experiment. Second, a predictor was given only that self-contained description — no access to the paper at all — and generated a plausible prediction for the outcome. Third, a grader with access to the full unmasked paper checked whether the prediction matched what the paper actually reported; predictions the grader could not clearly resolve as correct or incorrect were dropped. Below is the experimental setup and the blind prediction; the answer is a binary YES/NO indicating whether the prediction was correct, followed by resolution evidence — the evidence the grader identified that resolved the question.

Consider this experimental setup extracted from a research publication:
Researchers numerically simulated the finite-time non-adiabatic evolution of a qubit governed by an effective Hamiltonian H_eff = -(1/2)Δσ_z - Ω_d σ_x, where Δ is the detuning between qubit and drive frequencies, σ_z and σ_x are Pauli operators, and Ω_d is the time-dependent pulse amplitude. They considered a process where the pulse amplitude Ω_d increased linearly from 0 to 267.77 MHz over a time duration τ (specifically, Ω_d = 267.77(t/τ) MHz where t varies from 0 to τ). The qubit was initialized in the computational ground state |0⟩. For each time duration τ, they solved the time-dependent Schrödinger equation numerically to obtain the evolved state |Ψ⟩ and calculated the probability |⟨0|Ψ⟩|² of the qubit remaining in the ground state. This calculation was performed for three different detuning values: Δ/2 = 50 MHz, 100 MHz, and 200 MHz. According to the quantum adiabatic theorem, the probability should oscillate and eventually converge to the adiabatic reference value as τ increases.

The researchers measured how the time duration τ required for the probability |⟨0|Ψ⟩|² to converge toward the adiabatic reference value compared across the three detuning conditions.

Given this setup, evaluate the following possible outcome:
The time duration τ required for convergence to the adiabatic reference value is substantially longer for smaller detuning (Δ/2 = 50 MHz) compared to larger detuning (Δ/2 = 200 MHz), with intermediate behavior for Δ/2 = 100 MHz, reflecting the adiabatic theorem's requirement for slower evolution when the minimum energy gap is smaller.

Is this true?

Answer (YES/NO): YES